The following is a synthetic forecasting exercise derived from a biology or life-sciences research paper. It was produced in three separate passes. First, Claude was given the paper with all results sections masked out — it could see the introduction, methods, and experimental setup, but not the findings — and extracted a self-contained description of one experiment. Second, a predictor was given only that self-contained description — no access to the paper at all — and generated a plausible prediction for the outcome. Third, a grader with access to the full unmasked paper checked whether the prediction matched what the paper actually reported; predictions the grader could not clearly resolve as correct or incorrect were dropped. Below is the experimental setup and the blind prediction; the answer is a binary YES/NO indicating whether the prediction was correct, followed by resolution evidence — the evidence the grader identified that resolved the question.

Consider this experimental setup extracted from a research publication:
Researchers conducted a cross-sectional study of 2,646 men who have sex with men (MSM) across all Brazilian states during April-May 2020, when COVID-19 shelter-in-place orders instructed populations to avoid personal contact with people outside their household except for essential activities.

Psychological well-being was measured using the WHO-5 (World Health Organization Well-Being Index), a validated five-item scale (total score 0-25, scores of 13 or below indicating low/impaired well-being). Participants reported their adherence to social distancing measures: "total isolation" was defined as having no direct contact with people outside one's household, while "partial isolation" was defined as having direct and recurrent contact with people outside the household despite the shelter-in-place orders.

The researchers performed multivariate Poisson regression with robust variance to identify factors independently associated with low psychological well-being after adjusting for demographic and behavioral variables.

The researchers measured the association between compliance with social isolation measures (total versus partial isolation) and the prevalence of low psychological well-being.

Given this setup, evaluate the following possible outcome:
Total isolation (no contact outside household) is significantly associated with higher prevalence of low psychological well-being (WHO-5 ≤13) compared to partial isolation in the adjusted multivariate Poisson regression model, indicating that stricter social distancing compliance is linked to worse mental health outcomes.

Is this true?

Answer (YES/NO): NO